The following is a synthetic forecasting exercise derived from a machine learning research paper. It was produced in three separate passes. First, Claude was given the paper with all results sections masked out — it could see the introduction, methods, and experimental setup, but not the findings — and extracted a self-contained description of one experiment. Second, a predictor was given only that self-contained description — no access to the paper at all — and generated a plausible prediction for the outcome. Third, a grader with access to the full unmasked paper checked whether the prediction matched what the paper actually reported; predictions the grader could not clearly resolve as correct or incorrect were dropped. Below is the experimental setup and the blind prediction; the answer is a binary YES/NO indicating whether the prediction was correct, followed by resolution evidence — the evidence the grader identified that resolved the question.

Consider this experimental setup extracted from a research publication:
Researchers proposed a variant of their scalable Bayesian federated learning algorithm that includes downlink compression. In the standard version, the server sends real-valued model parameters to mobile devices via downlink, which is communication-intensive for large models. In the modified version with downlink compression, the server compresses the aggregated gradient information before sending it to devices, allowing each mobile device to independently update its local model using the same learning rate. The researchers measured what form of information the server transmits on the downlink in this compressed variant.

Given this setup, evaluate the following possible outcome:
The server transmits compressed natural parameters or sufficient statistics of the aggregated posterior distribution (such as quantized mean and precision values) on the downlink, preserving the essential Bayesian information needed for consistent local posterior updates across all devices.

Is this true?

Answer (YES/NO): NO